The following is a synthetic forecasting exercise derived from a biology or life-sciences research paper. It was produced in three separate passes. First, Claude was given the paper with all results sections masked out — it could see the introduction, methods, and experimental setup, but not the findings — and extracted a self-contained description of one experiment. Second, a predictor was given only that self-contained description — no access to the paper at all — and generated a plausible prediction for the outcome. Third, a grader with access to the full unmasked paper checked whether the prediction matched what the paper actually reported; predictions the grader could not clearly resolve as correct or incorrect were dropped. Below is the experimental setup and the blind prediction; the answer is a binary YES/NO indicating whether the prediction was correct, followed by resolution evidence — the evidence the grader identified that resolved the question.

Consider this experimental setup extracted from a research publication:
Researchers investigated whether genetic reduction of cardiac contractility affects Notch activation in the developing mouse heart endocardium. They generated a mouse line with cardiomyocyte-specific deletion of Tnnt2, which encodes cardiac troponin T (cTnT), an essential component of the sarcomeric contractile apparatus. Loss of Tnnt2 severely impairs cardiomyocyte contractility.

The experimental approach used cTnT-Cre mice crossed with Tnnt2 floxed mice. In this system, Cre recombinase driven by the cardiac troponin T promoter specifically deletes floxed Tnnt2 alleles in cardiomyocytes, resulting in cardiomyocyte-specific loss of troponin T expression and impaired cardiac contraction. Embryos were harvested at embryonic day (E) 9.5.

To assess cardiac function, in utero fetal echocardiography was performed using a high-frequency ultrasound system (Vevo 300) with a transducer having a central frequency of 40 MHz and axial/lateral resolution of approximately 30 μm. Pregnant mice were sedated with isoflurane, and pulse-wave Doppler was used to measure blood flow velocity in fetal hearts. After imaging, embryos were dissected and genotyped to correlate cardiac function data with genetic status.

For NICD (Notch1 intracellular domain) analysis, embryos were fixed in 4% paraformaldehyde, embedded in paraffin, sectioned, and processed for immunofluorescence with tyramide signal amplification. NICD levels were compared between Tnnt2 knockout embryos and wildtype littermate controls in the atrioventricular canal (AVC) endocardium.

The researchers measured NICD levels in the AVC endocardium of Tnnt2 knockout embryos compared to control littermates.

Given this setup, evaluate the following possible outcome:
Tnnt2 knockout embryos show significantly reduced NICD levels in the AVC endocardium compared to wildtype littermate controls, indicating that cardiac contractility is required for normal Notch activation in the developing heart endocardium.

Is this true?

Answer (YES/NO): YES